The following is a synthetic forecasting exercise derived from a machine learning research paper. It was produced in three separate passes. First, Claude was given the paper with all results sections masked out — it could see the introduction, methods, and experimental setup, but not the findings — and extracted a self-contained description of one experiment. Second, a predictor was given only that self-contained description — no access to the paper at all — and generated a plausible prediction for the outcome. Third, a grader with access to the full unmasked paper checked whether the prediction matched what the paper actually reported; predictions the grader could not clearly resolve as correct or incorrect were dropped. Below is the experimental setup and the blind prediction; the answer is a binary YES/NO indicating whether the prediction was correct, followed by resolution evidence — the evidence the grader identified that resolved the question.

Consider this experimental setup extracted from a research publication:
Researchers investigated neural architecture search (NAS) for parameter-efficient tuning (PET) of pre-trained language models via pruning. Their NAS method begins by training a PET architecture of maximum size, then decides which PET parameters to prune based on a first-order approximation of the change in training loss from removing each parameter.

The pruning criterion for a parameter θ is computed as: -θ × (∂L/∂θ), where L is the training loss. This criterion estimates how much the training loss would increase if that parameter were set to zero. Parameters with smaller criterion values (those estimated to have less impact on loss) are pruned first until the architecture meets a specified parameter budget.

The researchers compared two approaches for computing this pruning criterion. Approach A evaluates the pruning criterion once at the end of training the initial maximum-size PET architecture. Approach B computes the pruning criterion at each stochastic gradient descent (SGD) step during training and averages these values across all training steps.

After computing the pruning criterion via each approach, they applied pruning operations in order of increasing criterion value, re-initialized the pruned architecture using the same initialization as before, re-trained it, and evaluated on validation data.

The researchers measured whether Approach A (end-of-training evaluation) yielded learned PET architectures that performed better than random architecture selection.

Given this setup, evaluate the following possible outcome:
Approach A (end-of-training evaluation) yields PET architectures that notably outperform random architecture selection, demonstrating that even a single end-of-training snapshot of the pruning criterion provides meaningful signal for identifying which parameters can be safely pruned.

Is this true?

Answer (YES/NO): NO